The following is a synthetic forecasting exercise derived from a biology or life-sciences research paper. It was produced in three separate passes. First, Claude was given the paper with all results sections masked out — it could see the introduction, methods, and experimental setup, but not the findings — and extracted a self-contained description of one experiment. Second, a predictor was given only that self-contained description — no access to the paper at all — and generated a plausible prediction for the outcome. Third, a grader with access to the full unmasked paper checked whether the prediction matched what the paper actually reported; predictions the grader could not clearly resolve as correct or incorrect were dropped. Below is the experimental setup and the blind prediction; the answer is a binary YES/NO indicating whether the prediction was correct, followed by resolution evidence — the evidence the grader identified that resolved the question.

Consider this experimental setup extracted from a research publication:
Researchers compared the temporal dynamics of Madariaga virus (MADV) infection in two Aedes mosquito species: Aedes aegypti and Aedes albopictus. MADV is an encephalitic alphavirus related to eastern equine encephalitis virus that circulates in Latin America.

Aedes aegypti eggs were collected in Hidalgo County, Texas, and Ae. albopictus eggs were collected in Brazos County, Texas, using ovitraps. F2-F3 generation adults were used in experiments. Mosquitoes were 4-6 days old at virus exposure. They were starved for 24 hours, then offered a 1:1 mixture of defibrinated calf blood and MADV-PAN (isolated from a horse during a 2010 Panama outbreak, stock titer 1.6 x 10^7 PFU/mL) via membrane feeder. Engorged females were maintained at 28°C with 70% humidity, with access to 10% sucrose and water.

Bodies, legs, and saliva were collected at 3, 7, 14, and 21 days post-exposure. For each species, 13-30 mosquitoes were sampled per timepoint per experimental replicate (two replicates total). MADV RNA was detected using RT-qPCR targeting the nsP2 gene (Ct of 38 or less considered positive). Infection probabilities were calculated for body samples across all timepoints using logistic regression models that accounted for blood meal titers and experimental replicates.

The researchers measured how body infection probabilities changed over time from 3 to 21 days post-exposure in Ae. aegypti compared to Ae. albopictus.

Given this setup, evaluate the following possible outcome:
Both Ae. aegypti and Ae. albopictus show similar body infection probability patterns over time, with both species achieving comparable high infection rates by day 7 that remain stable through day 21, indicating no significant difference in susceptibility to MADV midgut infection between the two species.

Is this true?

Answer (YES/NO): NO